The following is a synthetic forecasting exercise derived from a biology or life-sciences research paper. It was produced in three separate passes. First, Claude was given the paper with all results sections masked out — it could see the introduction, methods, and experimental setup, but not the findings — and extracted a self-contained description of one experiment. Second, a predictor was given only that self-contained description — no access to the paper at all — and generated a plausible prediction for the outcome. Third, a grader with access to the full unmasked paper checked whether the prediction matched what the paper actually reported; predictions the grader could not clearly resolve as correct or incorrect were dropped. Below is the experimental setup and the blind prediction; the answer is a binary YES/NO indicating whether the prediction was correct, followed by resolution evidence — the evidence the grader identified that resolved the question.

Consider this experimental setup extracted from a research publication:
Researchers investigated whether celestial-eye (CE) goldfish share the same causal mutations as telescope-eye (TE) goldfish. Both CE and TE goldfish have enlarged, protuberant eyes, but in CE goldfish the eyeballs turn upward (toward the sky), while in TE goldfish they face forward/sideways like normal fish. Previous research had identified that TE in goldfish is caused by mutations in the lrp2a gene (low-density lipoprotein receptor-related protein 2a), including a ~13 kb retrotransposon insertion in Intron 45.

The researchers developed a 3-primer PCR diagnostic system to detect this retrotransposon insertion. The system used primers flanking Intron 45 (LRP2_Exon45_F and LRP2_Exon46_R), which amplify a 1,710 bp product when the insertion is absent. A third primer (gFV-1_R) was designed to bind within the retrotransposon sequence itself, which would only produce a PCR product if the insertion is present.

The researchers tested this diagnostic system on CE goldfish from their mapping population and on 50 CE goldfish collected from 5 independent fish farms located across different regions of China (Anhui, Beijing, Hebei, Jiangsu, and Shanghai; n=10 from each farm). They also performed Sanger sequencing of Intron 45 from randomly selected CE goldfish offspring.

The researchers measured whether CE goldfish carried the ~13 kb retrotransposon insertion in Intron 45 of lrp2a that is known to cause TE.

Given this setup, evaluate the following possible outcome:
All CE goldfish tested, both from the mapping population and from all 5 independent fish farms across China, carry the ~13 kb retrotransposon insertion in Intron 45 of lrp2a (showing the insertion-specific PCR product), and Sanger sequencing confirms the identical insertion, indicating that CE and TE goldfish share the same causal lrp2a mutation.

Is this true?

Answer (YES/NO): NO